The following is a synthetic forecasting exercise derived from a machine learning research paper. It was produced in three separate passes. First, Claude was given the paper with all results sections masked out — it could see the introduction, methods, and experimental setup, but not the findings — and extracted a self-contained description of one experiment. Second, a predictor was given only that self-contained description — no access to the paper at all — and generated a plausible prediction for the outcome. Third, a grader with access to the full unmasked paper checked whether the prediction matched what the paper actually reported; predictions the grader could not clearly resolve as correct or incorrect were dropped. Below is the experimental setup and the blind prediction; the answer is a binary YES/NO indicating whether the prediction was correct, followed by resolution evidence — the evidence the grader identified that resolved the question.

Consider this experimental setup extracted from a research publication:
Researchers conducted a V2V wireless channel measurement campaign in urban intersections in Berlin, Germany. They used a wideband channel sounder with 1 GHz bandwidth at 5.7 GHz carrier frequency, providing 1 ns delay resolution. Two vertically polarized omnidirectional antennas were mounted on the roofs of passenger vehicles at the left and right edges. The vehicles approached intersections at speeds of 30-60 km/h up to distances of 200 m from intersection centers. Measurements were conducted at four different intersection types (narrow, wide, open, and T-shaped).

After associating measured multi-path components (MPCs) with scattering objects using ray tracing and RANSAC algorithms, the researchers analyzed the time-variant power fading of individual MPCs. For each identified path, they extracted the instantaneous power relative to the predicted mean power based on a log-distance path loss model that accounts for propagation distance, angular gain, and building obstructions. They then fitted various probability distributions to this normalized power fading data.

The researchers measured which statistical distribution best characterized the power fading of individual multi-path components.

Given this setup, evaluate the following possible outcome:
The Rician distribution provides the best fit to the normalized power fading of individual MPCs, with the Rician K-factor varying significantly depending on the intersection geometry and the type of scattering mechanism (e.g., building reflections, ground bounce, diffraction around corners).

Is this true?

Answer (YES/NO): NO